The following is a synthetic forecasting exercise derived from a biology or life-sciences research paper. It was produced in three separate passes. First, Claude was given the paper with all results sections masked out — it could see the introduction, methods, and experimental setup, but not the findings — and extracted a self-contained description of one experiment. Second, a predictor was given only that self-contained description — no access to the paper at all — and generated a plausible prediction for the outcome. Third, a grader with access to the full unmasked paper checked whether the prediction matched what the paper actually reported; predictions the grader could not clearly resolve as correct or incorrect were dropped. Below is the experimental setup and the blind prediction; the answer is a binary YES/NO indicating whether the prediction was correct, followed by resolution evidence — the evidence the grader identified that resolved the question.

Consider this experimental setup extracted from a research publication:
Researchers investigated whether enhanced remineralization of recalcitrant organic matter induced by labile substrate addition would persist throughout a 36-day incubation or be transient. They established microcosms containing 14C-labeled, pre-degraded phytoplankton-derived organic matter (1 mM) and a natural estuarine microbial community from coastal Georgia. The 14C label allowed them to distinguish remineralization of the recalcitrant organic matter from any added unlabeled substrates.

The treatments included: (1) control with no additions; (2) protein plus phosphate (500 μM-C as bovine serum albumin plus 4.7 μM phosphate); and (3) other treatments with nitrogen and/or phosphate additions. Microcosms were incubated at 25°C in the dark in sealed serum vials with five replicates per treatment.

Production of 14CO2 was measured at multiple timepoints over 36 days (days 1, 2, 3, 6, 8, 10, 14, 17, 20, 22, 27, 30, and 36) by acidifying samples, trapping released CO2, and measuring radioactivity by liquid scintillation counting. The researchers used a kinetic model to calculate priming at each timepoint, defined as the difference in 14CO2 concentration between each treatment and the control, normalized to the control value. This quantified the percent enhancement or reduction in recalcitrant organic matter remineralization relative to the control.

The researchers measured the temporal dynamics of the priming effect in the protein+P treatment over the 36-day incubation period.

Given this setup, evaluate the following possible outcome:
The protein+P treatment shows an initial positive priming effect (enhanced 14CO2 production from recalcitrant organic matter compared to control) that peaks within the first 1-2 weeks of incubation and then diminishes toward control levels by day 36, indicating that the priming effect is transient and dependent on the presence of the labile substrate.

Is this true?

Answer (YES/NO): YES